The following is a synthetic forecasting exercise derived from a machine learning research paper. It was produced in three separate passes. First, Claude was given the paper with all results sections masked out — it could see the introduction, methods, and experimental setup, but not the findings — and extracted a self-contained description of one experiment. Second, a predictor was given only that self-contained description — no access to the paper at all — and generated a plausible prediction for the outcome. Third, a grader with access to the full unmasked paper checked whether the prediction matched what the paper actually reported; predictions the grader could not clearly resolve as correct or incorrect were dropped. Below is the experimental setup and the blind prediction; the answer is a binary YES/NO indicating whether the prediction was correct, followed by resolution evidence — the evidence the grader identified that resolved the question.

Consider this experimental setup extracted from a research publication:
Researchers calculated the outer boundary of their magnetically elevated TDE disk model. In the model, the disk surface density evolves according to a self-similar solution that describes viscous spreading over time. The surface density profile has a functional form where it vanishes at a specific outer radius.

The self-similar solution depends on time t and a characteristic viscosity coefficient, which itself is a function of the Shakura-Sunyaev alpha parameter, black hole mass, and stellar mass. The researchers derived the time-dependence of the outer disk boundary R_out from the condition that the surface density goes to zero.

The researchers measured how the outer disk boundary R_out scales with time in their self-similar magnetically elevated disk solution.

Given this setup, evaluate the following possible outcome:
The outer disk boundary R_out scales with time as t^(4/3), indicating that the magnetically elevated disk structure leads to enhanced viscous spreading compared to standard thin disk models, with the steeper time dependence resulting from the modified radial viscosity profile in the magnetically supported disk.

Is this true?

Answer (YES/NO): NO